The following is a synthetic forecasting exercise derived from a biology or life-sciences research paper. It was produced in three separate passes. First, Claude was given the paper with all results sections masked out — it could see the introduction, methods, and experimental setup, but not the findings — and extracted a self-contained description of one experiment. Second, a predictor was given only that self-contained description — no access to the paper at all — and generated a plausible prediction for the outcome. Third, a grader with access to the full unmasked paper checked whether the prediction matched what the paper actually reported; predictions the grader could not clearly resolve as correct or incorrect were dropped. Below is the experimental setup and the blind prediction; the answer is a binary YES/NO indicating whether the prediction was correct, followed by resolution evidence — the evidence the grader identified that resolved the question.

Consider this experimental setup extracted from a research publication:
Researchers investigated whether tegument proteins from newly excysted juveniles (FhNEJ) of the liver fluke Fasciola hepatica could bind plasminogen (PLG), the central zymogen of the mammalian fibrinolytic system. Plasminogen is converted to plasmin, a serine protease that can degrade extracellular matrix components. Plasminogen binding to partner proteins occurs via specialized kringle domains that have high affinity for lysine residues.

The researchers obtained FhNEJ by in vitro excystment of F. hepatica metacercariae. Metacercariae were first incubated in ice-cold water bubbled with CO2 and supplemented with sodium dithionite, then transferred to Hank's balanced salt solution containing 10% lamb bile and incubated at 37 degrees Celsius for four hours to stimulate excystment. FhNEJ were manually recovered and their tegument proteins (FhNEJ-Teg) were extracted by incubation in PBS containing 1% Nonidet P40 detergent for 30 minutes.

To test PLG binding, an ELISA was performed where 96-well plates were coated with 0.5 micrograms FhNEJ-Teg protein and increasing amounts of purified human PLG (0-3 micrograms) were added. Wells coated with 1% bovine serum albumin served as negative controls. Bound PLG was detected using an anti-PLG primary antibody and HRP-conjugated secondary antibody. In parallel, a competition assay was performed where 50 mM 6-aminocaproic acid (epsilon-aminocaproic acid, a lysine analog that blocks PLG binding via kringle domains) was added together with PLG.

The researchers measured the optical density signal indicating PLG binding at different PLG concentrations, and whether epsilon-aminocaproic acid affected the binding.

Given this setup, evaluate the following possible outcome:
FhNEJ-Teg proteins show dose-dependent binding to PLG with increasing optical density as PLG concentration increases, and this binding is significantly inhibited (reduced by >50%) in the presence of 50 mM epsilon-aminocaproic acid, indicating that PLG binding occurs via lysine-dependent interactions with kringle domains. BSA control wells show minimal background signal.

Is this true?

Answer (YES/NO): YES